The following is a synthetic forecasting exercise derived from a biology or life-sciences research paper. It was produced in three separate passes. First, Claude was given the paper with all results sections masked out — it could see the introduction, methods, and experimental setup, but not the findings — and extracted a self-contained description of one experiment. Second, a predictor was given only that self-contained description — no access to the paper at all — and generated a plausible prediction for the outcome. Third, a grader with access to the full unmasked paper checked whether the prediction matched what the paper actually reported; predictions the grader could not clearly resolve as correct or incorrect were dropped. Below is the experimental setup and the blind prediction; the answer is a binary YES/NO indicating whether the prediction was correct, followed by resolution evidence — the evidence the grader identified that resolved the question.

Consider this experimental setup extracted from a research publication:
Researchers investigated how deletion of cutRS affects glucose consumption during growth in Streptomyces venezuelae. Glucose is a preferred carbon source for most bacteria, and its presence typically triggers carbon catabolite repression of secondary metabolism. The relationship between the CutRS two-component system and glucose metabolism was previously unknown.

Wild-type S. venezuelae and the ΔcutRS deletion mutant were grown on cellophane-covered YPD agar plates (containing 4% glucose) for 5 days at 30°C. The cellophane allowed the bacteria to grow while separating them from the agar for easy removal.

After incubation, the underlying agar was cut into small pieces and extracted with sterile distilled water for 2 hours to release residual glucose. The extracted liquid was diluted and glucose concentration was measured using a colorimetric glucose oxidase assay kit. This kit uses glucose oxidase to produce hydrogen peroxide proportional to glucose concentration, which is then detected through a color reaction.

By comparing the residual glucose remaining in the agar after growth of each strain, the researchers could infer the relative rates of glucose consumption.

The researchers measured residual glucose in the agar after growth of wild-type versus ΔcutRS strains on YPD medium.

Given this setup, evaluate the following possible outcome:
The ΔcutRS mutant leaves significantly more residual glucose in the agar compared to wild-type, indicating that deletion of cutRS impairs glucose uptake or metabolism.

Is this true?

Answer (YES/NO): NO